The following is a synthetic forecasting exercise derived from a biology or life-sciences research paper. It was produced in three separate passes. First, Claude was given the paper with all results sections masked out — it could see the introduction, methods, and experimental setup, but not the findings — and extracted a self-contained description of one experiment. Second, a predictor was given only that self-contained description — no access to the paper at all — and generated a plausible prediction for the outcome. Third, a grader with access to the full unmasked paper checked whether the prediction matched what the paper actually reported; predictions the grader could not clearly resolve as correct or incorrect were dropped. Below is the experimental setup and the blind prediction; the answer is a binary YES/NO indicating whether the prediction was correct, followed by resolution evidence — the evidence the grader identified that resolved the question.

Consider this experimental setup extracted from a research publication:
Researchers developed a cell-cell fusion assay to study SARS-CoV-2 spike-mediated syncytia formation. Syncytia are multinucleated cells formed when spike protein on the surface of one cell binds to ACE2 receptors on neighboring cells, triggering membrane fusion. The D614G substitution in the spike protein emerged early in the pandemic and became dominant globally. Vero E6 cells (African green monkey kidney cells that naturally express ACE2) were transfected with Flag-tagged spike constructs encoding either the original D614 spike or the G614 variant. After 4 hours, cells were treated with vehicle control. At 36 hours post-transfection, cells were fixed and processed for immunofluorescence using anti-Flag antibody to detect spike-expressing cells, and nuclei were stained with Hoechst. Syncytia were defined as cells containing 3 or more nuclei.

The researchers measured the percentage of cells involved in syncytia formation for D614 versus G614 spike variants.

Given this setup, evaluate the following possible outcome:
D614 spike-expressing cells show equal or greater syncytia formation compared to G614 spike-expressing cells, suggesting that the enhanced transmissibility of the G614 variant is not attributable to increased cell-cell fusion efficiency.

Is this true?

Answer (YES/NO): NO